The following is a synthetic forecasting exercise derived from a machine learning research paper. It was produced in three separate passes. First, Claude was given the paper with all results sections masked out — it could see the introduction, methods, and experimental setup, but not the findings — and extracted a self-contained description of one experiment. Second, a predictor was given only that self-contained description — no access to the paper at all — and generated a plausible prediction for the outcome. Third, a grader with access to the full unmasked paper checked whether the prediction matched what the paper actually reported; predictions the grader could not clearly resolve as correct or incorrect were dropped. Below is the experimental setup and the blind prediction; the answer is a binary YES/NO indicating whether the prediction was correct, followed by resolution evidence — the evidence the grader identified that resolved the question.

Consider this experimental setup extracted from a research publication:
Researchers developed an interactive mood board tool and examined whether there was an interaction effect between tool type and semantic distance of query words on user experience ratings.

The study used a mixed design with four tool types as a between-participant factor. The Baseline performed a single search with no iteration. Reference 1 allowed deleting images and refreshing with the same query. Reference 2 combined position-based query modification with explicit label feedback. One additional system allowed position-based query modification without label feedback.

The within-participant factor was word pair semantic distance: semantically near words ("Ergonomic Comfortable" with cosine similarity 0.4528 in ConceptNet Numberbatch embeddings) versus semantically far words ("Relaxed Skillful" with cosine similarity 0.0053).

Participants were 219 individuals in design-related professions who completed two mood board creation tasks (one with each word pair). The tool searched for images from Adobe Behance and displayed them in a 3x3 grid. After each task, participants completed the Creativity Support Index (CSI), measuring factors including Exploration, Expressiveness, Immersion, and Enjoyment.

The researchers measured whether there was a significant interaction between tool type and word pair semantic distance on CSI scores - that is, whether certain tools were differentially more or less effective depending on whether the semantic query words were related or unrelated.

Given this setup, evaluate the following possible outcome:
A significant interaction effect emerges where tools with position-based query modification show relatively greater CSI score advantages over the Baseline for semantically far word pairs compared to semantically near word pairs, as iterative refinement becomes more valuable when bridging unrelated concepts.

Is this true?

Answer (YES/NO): NO